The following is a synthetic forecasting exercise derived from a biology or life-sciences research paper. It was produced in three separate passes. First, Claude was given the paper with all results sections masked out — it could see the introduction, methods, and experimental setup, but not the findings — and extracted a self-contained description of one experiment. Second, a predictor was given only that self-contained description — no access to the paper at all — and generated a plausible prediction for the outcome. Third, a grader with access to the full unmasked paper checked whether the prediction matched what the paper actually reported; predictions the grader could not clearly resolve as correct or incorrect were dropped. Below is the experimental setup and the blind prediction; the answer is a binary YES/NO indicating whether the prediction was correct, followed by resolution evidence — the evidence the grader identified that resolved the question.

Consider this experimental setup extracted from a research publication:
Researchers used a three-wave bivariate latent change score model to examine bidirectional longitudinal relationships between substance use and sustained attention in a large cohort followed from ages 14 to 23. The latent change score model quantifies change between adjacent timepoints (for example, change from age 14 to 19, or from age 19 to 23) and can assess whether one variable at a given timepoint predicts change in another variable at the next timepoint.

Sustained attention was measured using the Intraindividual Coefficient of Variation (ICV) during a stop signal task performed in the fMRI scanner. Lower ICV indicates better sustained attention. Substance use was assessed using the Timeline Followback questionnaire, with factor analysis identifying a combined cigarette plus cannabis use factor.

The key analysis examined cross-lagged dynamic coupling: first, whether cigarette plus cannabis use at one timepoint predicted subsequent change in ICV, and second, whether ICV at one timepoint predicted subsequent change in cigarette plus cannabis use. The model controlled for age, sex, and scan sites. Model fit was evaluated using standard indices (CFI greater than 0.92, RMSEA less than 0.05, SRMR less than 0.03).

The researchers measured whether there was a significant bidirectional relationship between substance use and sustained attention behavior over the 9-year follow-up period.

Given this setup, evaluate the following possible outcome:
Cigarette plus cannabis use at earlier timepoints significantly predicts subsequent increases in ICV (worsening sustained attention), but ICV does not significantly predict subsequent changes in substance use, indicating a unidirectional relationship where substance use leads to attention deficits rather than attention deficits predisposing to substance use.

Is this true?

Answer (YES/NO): NO